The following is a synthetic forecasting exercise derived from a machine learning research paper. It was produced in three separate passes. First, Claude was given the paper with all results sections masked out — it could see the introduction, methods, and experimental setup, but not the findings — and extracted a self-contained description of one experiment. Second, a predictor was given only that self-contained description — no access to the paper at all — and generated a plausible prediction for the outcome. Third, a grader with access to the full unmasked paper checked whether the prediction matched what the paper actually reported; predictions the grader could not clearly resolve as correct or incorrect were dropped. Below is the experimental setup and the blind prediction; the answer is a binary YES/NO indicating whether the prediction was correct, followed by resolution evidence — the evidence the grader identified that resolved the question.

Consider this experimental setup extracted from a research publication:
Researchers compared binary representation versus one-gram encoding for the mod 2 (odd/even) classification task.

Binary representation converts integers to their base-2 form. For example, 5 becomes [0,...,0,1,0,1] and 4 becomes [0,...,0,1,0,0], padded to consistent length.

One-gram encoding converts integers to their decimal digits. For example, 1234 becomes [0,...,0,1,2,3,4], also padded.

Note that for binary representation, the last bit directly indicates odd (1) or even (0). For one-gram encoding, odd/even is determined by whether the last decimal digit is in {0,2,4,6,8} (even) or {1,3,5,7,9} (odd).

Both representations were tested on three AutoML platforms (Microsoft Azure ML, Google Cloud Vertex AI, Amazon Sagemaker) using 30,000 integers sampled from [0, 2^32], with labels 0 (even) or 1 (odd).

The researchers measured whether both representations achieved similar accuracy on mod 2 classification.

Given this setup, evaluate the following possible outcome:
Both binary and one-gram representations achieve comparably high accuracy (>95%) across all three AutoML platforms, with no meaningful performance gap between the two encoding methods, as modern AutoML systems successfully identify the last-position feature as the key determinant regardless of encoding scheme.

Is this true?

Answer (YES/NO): YES